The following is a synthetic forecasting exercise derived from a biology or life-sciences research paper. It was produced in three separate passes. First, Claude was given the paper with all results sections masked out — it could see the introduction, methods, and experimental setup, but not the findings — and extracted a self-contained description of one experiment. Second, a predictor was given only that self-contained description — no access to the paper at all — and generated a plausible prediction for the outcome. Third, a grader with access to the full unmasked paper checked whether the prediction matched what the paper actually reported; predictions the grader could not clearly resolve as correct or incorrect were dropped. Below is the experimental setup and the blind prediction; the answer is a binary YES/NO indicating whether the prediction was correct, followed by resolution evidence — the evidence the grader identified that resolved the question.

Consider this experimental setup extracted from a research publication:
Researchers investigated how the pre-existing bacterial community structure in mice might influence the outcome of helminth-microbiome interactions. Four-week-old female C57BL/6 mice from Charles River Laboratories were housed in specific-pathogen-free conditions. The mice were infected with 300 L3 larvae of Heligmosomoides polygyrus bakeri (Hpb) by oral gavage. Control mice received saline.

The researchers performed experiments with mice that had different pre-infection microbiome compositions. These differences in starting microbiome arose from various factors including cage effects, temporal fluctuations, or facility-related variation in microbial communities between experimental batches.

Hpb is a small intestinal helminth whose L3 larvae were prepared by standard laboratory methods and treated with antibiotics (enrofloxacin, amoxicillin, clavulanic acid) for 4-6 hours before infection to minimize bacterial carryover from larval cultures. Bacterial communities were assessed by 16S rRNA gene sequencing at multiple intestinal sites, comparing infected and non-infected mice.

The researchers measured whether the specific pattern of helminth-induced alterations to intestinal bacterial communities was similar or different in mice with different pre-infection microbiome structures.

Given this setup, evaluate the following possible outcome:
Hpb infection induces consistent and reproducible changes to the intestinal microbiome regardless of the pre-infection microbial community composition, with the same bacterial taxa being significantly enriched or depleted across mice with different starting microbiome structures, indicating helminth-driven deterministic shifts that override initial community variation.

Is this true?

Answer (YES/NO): NO